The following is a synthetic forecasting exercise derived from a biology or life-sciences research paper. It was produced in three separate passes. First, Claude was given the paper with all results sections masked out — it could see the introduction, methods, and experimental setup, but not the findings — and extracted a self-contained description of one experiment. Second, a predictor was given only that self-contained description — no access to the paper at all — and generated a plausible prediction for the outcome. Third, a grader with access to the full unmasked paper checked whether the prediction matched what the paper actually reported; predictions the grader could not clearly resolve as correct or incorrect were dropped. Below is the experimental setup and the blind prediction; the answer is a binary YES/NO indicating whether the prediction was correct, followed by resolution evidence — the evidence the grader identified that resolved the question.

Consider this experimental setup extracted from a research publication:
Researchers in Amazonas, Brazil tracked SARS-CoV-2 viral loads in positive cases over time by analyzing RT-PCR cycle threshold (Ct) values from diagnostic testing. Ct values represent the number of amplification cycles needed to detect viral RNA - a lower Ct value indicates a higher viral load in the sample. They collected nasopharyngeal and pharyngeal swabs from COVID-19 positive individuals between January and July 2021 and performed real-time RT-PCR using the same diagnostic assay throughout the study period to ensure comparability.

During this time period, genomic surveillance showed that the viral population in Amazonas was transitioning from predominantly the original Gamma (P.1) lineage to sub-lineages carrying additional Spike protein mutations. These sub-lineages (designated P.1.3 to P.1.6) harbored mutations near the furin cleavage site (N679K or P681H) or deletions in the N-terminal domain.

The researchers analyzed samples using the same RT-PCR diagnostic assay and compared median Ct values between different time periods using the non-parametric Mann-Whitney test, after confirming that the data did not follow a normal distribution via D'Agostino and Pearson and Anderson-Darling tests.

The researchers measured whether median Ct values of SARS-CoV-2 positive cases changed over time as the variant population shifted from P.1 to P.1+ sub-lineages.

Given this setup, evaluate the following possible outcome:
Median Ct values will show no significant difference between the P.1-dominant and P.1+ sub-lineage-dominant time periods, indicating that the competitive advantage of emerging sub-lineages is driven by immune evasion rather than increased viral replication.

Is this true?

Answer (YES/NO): NO